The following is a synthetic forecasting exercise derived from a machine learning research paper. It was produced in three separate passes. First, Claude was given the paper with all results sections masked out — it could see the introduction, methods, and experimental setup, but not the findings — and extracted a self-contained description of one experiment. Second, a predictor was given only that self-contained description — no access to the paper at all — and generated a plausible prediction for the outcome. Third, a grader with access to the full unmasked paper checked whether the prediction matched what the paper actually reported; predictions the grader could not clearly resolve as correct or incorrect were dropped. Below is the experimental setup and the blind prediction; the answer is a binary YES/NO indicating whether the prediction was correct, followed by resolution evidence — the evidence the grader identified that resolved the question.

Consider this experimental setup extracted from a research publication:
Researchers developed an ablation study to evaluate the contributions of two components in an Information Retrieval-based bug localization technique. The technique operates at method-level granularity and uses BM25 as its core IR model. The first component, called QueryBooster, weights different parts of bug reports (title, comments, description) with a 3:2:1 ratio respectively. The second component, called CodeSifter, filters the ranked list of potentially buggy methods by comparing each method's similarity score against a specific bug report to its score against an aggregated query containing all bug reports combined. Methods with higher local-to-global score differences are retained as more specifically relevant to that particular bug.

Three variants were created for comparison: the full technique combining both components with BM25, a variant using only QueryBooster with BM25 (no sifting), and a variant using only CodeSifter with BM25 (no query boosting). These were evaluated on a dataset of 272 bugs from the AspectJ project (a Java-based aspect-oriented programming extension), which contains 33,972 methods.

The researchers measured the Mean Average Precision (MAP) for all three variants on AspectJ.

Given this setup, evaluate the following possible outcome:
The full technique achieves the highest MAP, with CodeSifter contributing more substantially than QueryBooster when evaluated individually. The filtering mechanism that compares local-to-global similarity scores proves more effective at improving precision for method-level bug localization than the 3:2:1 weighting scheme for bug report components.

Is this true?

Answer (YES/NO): YES